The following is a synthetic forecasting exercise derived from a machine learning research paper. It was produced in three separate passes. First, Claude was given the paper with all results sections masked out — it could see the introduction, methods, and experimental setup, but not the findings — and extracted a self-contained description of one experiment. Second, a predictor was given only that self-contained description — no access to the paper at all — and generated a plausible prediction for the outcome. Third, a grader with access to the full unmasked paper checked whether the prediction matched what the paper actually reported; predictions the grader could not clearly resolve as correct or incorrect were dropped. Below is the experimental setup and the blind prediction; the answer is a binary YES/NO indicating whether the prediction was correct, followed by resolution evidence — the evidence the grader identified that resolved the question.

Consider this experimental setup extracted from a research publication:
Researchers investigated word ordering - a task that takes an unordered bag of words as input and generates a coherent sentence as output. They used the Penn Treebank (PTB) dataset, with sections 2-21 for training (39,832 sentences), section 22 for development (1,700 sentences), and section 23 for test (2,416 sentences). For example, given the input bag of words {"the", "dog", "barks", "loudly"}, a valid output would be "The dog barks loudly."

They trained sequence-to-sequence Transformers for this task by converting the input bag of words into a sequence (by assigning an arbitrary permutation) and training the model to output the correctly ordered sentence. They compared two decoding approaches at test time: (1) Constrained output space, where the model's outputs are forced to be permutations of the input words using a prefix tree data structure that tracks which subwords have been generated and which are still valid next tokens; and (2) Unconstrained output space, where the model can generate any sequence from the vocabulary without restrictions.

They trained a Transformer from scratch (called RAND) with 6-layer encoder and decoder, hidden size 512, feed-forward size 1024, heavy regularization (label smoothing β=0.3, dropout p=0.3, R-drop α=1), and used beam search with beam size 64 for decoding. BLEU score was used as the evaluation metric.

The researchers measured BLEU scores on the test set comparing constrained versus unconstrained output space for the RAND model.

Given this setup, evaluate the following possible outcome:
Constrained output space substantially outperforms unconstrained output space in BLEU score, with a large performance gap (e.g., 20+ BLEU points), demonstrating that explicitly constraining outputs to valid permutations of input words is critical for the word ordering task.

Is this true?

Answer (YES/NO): NO